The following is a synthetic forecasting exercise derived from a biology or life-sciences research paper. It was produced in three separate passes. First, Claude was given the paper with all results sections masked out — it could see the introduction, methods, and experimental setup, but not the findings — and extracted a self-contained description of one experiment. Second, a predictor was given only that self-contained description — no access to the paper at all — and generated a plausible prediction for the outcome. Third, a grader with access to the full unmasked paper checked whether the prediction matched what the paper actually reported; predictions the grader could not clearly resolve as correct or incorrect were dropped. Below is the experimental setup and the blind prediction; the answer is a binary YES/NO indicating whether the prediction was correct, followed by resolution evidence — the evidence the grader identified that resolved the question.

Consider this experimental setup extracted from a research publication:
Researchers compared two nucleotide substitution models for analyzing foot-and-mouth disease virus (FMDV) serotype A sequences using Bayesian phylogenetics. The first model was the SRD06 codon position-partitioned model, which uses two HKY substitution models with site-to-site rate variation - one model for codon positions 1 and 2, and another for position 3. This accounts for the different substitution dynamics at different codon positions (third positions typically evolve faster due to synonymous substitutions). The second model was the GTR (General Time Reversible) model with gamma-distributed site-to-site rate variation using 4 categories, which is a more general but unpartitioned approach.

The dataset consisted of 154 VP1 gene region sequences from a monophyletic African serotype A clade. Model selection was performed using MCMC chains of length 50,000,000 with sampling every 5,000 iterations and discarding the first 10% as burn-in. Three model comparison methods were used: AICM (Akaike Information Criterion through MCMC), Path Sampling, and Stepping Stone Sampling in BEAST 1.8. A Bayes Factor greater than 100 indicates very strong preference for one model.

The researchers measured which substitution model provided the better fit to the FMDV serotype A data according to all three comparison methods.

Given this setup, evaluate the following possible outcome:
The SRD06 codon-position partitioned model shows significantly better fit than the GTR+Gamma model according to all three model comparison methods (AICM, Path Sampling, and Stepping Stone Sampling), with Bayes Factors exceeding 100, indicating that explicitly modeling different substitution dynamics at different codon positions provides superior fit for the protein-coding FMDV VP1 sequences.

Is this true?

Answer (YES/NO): YES